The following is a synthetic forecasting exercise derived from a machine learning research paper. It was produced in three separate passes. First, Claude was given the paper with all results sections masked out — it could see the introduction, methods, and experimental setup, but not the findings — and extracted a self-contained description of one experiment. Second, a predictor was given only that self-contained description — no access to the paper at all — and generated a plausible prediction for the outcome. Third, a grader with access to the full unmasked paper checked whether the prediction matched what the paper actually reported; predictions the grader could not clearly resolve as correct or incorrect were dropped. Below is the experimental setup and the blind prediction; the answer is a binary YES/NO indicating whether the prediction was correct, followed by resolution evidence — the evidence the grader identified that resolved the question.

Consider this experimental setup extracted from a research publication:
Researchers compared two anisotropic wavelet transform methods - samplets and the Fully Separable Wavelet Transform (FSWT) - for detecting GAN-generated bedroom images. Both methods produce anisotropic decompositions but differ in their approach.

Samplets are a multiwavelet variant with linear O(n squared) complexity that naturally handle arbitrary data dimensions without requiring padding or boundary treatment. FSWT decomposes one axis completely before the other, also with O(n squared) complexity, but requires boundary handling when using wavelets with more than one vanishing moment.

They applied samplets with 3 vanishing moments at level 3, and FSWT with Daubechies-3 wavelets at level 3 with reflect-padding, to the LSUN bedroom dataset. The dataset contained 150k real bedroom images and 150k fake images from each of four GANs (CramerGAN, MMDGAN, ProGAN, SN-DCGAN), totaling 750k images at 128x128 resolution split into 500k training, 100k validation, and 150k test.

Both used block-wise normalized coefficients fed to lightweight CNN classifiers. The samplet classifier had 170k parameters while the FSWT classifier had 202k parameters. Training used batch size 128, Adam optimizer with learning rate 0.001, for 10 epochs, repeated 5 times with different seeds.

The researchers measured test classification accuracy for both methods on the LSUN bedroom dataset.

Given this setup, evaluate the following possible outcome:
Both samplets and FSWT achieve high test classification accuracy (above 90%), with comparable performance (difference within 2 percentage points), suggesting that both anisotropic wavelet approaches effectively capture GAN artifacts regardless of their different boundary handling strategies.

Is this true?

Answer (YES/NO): YES